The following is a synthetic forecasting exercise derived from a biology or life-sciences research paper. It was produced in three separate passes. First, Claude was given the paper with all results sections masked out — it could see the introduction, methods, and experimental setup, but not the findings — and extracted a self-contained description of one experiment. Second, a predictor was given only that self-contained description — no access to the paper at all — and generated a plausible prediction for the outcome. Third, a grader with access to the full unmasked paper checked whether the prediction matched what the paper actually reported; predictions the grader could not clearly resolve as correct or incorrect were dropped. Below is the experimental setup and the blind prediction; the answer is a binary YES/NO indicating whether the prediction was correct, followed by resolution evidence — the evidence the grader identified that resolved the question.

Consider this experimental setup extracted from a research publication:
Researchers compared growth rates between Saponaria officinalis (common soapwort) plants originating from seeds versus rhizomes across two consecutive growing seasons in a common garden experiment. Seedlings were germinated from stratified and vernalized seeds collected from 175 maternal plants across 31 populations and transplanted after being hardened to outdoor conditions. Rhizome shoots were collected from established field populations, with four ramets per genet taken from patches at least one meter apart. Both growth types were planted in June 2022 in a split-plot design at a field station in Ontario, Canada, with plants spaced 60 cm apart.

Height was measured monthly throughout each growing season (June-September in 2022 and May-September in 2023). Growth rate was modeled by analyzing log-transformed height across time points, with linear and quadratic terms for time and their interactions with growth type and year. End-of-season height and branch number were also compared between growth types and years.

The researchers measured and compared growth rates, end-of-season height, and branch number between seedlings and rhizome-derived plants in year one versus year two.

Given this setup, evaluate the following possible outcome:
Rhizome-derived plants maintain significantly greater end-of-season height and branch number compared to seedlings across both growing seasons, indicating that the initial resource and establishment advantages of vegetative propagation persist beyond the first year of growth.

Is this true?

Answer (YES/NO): NO